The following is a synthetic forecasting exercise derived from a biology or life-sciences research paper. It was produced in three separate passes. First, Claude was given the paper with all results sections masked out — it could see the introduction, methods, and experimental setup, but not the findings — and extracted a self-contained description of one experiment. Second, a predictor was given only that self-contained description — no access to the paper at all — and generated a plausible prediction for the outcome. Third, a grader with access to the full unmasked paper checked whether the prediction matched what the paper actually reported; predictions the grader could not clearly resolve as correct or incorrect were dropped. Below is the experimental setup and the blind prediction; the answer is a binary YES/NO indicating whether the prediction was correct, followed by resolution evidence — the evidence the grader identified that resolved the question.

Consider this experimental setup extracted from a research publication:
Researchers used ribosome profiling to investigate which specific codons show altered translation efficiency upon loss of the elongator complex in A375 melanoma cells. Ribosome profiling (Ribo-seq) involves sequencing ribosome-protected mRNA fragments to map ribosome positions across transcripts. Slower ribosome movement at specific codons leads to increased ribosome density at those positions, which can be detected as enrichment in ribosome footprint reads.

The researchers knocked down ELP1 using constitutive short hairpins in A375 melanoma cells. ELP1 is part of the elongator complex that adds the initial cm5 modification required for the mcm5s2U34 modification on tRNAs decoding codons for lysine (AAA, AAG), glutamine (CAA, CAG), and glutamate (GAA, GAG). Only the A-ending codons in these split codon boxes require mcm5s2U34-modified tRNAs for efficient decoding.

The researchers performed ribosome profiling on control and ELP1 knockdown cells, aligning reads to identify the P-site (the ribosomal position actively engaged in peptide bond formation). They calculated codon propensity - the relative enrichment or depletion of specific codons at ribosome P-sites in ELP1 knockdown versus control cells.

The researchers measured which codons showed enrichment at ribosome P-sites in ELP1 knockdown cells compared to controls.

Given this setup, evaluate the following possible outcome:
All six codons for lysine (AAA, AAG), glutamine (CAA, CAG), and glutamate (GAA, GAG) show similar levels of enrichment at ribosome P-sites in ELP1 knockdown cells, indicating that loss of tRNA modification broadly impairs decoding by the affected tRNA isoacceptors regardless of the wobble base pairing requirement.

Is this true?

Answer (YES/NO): NO